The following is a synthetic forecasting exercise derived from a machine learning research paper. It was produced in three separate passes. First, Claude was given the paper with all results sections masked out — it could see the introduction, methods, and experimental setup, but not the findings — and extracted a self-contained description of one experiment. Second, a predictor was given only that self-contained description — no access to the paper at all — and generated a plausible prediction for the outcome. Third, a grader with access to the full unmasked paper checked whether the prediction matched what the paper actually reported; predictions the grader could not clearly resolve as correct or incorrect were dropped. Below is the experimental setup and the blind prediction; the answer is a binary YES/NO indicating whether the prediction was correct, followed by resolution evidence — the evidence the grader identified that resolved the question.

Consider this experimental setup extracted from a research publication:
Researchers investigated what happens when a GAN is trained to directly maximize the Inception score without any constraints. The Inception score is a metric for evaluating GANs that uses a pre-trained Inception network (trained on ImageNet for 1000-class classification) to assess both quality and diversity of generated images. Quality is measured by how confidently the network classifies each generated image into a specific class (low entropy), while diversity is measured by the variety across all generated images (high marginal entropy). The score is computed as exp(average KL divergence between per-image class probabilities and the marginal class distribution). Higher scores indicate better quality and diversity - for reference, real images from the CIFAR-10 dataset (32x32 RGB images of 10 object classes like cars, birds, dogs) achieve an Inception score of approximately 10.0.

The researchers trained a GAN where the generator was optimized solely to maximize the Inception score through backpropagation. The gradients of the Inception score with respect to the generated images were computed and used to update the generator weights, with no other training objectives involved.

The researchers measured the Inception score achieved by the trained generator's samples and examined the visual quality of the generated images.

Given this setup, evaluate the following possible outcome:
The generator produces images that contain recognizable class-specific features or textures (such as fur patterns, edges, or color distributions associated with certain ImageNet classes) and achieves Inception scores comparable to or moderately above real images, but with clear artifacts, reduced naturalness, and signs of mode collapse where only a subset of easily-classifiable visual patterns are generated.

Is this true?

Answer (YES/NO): NO